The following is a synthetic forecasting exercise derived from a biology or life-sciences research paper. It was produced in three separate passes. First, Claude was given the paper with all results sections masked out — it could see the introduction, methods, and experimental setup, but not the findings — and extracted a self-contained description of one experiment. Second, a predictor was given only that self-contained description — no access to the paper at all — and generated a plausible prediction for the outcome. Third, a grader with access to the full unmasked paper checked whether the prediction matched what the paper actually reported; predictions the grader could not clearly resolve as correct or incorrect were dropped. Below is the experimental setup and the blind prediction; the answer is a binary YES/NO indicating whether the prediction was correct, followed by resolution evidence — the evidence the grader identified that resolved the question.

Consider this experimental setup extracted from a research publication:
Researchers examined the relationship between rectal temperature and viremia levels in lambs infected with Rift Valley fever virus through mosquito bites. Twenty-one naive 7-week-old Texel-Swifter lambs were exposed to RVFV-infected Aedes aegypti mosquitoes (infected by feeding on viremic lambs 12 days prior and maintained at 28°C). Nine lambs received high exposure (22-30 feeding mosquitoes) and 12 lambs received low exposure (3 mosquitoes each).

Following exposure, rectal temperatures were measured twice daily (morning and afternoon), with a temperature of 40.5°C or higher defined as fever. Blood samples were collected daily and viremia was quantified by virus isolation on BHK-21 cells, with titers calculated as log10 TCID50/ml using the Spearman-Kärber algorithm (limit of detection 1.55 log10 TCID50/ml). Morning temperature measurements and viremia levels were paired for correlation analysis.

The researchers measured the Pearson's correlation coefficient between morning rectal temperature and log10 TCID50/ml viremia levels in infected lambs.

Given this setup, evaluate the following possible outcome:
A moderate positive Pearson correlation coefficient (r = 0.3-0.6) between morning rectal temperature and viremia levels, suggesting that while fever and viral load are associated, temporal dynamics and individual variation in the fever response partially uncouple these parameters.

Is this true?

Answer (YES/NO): NO